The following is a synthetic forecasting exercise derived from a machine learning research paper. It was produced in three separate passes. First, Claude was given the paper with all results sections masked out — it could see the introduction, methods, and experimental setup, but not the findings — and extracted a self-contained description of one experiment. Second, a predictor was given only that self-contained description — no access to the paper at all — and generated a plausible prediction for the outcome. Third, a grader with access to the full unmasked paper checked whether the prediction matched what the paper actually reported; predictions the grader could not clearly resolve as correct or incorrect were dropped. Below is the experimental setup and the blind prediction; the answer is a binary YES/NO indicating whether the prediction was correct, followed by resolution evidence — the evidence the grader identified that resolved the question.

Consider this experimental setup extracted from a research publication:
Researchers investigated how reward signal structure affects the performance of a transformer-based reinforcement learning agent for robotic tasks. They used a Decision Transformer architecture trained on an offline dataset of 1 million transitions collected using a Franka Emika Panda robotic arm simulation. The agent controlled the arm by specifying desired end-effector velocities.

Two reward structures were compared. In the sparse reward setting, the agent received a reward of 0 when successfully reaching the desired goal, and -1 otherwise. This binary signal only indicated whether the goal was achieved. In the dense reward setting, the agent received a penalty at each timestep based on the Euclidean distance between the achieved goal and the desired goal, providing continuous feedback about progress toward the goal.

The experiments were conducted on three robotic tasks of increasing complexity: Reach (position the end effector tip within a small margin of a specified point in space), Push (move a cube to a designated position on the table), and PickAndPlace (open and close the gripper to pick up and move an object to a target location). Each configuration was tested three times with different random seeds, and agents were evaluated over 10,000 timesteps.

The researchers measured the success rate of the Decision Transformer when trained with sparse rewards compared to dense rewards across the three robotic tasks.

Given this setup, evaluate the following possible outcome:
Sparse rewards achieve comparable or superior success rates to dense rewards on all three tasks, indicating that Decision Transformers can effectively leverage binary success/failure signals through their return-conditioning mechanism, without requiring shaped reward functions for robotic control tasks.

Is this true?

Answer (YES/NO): NO